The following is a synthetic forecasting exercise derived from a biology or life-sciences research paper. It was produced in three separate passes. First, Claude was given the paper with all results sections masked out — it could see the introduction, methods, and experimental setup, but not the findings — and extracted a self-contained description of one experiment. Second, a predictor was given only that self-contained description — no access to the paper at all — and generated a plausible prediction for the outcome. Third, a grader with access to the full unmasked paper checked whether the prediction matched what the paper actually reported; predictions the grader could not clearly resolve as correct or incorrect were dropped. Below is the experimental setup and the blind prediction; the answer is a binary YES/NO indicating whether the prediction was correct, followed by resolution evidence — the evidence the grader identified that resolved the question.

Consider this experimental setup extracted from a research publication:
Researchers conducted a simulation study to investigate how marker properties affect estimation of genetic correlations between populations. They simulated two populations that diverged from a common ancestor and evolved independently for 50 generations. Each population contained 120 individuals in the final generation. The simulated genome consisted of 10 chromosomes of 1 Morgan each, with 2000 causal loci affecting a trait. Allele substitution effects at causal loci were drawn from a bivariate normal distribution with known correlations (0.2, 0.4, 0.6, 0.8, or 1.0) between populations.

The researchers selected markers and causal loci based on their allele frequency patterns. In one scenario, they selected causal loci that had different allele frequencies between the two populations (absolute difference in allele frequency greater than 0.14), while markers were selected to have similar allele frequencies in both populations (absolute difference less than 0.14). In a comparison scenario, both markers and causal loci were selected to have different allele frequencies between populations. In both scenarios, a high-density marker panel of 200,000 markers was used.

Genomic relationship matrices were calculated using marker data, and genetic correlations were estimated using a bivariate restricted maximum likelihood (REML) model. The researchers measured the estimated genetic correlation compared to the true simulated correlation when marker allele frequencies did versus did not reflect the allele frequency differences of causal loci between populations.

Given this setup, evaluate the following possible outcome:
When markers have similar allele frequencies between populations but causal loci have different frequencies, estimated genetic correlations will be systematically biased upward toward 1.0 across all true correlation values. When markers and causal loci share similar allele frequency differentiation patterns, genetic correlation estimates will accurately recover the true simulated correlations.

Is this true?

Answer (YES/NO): NO